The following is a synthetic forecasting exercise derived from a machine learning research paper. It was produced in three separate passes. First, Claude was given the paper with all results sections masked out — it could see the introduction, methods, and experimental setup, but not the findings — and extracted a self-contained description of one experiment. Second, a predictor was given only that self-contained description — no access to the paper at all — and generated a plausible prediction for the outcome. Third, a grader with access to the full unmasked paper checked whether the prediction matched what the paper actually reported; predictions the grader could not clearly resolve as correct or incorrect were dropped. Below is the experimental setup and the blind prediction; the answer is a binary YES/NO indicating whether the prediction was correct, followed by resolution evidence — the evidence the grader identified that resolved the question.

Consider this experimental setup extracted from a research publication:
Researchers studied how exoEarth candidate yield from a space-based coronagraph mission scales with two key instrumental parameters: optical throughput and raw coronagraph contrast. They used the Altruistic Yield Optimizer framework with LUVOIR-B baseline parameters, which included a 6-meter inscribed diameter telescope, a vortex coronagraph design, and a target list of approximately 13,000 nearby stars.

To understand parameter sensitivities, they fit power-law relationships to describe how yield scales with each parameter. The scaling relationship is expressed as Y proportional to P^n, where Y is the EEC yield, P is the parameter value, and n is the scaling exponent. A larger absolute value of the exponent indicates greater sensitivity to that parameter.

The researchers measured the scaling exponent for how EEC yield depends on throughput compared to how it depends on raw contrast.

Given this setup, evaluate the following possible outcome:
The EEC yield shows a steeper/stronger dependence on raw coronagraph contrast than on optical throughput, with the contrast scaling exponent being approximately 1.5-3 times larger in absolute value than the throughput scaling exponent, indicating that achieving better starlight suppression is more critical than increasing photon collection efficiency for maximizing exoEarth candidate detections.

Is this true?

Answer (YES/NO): NO